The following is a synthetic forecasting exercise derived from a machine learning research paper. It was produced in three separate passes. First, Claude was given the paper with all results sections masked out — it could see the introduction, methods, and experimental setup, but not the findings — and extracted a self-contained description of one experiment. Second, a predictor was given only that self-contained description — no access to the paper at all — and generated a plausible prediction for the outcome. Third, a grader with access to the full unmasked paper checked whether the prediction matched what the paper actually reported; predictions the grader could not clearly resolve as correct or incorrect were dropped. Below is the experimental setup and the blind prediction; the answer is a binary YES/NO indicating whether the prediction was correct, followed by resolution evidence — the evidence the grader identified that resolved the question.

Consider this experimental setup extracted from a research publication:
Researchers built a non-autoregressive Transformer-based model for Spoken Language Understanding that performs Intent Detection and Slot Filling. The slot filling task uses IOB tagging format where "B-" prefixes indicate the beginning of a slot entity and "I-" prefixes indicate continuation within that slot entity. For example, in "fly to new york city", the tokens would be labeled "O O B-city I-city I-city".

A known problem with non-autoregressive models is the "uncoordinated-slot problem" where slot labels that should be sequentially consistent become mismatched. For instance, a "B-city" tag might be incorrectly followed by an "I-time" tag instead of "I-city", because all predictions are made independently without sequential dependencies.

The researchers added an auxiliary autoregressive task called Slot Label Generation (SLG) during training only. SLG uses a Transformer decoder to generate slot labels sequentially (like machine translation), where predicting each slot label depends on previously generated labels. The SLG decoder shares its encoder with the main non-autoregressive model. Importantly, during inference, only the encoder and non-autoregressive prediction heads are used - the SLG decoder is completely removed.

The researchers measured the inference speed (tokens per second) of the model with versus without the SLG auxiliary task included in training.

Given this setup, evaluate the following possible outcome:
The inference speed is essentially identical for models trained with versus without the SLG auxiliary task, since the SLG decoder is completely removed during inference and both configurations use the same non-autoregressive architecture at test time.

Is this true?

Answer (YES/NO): YES